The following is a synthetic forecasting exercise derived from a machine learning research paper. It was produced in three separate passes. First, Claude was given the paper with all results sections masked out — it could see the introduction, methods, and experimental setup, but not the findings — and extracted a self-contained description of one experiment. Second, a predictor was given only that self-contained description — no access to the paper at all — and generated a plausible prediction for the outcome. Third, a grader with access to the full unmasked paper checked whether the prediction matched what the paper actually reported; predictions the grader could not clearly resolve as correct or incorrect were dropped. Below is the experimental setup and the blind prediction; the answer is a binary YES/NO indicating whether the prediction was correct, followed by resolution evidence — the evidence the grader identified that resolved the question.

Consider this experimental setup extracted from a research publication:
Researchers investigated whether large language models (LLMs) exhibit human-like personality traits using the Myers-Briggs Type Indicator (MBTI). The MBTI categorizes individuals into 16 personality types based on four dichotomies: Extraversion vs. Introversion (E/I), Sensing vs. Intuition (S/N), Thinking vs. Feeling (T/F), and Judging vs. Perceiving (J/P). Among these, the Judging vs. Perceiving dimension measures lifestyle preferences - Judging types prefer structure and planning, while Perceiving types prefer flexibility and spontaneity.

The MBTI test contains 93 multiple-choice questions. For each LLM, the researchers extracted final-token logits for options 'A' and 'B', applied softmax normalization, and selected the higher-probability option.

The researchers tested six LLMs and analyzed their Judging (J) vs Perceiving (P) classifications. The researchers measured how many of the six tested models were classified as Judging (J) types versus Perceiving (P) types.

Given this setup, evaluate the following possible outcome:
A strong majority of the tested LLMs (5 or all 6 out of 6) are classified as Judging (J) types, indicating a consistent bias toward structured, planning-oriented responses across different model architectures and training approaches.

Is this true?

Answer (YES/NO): NO